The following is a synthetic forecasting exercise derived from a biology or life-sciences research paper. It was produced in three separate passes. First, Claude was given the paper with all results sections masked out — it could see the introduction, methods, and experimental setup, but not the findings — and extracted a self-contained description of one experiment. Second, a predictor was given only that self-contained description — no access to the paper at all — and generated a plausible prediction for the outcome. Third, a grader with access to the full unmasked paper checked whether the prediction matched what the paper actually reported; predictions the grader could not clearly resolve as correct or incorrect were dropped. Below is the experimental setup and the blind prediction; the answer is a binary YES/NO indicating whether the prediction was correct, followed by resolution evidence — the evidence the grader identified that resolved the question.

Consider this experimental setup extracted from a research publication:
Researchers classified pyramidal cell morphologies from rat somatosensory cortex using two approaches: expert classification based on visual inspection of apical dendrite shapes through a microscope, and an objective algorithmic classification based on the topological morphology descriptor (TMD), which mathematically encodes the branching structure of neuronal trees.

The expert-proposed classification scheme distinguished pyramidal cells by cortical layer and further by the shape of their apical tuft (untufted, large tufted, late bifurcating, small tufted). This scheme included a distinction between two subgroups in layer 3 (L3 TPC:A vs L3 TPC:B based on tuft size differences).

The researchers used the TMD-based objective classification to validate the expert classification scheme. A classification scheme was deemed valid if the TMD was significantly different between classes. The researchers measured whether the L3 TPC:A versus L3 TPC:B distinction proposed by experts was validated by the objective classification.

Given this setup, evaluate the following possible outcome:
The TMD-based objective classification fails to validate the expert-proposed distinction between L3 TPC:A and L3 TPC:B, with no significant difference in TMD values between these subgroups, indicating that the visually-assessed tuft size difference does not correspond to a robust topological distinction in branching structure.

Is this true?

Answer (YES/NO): YES